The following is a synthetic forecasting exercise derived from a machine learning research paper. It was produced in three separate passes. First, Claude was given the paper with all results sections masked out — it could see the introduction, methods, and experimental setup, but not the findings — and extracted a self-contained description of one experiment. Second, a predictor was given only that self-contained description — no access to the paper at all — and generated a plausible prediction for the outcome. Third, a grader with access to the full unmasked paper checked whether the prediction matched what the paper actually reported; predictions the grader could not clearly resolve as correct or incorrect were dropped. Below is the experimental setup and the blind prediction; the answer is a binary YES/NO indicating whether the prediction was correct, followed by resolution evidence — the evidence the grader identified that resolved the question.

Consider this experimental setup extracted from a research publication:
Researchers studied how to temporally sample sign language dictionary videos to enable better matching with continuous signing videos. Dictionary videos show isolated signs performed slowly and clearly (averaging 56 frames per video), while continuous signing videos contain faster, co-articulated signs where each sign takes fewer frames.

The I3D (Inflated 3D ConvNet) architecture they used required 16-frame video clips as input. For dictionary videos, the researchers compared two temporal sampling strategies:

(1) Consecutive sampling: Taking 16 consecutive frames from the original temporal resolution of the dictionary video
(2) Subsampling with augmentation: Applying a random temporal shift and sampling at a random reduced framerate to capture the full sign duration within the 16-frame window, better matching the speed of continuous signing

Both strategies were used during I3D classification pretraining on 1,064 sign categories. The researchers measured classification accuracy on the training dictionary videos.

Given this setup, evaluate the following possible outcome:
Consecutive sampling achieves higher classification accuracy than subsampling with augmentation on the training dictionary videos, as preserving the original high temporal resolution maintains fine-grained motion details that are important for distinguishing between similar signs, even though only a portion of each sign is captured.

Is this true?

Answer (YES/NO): NO